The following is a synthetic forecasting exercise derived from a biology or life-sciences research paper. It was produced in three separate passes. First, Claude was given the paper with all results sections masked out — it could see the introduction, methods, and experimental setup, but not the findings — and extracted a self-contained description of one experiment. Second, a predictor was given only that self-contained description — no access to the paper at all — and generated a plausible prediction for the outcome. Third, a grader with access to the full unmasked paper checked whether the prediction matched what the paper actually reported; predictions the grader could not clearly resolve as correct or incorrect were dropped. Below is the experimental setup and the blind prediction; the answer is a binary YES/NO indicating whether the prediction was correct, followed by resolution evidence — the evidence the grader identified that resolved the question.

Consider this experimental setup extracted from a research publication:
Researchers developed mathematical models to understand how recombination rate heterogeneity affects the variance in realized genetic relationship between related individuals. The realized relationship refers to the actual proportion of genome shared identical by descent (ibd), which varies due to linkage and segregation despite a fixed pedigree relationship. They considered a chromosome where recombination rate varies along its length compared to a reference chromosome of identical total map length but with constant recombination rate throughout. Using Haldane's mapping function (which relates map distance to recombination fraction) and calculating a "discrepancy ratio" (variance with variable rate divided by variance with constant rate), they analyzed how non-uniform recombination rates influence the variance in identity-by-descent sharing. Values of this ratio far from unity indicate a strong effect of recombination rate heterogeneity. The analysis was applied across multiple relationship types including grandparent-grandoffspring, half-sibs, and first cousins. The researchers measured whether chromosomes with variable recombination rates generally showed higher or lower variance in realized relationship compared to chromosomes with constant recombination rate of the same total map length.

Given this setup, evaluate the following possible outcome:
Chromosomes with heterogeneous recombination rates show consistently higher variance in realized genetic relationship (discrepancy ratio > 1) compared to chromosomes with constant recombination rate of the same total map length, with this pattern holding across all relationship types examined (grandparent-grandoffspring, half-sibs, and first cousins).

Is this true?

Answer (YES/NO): NO